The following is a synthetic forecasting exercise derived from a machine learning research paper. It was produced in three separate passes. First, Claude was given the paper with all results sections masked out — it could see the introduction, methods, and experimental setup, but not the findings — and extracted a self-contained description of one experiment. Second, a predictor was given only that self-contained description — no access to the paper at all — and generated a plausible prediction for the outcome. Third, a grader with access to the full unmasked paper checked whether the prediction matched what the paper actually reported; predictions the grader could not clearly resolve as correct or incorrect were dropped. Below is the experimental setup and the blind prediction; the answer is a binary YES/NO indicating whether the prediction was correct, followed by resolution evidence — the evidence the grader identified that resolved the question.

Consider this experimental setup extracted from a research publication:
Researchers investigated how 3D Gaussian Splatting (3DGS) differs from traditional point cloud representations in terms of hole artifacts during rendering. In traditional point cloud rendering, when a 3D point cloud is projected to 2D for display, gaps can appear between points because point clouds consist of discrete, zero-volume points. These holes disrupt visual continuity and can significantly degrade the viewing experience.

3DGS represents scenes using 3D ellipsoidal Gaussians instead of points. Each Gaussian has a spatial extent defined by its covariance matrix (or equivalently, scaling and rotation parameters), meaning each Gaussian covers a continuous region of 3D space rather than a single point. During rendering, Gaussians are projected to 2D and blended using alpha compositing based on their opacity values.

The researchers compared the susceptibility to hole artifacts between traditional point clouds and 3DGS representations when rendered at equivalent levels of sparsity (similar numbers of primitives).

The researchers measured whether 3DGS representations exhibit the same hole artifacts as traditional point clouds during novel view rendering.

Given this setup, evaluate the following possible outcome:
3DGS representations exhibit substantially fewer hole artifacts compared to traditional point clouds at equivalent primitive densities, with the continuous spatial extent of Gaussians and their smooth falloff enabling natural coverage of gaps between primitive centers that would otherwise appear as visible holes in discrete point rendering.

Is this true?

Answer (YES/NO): YES